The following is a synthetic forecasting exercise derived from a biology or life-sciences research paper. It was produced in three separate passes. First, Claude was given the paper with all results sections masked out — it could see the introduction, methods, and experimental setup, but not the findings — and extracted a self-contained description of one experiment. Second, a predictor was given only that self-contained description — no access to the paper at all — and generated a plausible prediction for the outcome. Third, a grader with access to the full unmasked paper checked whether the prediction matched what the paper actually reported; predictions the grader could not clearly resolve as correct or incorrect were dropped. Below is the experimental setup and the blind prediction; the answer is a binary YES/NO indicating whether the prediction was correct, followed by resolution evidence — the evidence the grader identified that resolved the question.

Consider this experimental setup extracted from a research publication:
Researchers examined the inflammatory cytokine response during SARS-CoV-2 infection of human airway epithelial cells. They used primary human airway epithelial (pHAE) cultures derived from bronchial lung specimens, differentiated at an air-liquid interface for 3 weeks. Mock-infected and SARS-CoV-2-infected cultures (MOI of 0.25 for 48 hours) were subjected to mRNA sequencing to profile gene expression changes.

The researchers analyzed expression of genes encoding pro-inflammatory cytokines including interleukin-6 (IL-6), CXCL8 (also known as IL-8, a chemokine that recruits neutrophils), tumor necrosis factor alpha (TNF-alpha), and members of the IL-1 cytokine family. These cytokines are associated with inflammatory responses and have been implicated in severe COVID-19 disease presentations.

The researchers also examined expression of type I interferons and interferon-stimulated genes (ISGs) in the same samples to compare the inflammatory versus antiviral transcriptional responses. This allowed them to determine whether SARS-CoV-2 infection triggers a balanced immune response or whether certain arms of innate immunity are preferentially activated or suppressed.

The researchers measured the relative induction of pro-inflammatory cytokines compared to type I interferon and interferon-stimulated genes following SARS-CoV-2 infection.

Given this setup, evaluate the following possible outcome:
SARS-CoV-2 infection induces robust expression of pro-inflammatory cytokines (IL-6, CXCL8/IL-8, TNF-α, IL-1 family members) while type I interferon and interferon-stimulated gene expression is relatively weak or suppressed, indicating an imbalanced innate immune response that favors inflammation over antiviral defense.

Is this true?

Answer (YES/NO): YES